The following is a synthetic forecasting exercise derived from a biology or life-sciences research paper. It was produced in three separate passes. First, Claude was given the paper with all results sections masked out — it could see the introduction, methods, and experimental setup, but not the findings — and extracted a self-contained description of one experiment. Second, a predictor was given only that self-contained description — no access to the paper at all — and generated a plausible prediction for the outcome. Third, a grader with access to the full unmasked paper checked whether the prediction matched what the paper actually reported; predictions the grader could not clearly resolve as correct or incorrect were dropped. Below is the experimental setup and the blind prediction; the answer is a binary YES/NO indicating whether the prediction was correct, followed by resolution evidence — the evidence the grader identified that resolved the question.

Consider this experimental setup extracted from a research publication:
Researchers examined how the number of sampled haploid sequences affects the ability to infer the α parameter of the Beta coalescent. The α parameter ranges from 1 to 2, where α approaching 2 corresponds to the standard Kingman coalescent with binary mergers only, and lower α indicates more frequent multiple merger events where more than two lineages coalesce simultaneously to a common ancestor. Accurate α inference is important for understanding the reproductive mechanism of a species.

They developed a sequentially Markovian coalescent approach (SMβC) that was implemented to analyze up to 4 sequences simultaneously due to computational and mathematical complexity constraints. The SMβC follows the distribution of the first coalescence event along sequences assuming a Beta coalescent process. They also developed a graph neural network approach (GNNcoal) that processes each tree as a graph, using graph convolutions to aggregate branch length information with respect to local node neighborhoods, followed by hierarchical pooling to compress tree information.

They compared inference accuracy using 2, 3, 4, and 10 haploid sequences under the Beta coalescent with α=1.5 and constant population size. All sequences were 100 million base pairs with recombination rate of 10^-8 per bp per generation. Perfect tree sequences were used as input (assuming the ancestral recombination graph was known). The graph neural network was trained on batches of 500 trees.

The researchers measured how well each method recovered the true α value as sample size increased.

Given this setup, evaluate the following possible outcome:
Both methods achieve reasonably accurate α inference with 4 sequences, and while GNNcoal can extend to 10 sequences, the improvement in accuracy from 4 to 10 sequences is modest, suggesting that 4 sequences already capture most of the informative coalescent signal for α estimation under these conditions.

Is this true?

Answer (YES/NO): YES